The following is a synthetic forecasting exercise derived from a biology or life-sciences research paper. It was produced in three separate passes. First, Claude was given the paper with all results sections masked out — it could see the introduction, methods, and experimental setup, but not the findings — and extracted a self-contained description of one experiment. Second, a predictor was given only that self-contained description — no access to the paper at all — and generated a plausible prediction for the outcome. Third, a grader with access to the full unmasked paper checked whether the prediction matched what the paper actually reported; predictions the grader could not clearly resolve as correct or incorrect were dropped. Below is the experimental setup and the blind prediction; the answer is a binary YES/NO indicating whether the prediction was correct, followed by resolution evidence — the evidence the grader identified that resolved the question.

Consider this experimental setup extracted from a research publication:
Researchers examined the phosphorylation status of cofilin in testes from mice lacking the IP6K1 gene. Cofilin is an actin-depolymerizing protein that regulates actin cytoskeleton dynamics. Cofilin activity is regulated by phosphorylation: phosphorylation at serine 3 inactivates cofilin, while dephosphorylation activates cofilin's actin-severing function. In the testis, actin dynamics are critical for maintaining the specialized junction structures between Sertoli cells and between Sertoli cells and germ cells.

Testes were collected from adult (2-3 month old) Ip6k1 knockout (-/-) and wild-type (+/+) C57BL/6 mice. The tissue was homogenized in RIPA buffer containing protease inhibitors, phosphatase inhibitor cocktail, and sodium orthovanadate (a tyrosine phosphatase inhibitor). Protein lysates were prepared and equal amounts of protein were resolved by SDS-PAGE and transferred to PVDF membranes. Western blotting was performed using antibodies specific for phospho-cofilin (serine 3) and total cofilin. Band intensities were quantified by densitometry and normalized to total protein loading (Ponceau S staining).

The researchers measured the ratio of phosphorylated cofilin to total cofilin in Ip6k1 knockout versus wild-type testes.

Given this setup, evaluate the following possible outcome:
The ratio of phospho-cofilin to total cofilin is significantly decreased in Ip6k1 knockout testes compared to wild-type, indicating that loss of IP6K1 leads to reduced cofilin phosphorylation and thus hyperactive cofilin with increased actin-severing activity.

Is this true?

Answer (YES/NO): YES